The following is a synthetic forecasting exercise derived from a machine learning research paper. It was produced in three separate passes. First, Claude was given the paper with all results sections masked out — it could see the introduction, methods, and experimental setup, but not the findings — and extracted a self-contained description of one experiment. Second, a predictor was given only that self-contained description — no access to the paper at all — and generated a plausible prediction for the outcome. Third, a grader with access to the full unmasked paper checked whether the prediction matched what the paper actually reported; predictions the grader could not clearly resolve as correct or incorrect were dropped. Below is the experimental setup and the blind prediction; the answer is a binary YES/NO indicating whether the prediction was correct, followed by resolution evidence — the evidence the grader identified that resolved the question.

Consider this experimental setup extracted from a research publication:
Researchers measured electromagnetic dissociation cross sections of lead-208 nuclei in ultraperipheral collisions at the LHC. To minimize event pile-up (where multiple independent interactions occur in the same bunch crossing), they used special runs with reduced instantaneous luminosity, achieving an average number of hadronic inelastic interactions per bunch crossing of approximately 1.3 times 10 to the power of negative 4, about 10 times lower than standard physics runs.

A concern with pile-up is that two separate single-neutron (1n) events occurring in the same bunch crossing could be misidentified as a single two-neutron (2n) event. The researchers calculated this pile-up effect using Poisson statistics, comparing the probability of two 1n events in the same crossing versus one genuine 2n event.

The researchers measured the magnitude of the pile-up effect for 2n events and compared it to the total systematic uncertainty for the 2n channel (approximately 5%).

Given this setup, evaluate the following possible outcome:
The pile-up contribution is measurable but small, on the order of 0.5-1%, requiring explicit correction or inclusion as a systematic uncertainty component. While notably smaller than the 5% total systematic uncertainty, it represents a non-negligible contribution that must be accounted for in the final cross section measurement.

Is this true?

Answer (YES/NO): NO